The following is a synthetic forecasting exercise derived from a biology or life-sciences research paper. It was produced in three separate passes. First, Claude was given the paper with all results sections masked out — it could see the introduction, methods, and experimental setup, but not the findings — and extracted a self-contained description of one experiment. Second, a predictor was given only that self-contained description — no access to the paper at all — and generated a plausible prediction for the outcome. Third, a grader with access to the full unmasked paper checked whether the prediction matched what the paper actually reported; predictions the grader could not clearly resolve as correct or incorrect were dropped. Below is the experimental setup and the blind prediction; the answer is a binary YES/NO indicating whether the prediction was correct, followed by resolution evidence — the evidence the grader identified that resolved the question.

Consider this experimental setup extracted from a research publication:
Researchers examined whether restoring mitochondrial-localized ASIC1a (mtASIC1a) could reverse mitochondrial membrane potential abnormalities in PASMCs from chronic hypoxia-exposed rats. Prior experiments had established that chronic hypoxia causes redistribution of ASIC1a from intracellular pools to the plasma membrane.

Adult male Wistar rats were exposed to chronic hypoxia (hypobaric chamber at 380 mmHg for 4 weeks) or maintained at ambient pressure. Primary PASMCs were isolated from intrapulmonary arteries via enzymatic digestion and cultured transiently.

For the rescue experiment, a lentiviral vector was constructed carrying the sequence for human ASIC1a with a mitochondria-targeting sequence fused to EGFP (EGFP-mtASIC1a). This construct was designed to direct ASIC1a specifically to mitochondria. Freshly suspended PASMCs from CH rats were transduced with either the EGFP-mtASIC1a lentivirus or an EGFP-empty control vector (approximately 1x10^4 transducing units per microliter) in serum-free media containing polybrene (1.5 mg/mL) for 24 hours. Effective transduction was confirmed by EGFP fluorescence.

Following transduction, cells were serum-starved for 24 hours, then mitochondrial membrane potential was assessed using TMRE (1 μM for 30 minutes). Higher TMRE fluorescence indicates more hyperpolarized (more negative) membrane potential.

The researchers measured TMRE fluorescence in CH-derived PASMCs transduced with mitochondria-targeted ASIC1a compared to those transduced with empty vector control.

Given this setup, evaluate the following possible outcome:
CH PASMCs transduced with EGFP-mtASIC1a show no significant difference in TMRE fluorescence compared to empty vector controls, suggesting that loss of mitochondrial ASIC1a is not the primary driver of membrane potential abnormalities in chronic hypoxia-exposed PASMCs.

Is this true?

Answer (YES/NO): NO